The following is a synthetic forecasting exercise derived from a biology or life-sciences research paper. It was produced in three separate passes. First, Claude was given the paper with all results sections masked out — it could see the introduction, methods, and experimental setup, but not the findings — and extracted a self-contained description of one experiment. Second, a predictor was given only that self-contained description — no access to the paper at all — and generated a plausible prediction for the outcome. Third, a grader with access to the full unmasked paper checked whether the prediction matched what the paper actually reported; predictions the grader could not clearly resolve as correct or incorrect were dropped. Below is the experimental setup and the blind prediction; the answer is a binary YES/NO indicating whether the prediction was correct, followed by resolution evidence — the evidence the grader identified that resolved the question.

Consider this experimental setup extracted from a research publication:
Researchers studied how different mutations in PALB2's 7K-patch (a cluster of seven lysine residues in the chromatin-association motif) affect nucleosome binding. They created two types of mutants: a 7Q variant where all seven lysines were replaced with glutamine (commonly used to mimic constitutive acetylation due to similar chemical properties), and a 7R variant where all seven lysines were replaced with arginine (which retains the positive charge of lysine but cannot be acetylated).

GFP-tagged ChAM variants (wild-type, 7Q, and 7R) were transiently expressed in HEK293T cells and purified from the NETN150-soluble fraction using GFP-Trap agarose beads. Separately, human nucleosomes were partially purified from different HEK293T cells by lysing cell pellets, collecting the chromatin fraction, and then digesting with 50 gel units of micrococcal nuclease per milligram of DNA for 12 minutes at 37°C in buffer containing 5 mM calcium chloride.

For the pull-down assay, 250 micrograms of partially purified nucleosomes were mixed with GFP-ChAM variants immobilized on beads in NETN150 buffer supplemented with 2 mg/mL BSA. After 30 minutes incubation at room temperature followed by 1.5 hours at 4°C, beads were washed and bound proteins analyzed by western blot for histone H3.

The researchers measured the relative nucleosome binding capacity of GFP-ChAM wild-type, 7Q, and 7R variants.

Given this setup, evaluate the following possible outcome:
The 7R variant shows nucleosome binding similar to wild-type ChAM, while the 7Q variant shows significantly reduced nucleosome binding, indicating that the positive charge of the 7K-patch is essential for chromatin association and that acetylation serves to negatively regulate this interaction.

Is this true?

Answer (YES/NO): NO